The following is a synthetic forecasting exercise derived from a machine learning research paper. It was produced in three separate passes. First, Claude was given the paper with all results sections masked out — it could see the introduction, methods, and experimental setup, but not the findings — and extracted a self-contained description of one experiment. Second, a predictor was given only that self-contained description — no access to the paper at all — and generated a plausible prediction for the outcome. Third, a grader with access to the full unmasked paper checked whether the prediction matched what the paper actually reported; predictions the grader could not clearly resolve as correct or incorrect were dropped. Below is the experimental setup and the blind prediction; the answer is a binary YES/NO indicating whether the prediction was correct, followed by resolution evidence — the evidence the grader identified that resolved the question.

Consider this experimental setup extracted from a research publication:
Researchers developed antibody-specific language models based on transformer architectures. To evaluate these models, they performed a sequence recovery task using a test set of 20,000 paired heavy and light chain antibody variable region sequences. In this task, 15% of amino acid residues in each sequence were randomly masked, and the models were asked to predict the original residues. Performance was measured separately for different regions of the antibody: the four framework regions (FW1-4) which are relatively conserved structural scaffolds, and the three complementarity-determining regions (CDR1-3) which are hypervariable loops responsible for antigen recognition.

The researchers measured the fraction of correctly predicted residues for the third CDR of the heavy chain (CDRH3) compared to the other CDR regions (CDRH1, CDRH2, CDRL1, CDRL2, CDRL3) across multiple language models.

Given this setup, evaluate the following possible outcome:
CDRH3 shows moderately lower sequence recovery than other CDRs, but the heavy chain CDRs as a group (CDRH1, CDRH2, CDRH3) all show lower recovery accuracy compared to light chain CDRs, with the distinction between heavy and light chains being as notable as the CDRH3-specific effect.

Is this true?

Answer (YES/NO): NO